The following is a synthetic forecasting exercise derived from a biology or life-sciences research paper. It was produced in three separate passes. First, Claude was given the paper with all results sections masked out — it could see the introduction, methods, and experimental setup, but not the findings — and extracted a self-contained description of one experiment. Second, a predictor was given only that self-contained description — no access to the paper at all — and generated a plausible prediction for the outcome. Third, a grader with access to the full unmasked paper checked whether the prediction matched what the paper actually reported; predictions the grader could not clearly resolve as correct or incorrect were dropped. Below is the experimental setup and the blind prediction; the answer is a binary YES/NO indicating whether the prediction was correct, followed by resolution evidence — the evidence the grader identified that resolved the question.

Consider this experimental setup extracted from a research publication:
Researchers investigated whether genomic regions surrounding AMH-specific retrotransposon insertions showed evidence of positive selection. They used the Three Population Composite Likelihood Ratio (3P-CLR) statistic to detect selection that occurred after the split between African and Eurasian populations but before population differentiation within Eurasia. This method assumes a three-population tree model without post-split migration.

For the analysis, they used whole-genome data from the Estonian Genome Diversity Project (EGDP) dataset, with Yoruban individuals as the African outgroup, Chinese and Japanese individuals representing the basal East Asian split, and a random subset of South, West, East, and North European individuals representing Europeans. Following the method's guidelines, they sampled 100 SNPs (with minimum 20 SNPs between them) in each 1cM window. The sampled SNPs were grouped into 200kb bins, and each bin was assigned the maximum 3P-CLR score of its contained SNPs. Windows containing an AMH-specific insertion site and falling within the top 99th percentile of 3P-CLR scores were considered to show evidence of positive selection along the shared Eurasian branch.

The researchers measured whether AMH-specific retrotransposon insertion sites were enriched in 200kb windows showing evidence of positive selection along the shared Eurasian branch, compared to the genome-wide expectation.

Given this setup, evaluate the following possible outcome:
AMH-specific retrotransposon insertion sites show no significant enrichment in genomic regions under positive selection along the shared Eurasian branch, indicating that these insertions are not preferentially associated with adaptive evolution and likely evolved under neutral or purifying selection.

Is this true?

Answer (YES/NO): NO